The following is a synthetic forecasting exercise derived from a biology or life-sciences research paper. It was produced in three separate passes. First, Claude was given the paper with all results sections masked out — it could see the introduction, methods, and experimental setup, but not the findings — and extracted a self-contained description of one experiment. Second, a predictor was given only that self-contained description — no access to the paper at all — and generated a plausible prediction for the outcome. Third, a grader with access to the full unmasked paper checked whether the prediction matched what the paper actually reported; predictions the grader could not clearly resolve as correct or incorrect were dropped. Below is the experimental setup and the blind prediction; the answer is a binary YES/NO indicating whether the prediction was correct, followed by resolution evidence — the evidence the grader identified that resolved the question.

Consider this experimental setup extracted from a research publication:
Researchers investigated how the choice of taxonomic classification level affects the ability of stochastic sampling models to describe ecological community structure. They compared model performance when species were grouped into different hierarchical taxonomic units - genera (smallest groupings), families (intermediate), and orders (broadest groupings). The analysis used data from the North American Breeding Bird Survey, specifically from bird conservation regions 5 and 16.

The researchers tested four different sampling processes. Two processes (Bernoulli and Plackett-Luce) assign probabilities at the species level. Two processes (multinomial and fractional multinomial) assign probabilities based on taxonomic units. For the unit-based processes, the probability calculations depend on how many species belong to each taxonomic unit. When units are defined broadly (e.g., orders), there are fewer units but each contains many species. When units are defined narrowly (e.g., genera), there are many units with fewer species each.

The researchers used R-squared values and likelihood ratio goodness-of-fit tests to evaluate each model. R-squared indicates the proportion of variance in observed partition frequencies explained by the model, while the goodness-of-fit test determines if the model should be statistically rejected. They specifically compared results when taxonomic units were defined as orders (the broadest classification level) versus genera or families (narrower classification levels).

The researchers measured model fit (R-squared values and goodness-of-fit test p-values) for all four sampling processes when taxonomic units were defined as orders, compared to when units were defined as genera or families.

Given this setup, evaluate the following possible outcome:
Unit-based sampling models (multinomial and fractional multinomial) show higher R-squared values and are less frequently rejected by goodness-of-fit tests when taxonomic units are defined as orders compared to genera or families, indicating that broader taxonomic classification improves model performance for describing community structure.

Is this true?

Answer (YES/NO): NO